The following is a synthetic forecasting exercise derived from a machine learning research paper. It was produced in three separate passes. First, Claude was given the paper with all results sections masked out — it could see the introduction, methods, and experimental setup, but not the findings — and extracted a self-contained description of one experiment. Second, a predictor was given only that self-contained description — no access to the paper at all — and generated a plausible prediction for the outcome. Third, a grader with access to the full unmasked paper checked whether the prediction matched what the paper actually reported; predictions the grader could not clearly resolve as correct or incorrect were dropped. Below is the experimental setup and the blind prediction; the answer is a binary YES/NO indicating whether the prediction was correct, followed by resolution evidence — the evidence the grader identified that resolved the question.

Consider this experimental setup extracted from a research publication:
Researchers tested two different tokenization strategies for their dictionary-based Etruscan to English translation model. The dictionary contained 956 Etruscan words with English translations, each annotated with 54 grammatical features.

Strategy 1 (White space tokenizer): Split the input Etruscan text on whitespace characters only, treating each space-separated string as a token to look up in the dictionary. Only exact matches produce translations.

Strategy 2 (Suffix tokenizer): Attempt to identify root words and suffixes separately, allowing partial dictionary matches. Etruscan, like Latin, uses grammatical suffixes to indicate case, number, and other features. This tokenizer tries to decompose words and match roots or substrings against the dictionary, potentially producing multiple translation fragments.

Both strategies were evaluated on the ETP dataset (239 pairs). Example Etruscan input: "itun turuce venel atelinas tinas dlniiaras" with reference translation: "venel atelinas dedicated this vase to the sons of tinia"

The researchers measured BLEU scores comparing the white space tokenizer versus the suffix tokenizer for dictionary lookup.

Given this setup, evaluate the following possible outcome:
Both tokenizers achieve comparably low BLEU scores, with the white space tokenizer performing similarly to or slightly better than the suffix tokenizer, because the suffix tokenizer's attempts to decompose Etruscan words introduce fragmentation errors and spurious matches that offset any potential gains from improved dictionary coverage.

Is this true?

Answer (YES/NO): NO